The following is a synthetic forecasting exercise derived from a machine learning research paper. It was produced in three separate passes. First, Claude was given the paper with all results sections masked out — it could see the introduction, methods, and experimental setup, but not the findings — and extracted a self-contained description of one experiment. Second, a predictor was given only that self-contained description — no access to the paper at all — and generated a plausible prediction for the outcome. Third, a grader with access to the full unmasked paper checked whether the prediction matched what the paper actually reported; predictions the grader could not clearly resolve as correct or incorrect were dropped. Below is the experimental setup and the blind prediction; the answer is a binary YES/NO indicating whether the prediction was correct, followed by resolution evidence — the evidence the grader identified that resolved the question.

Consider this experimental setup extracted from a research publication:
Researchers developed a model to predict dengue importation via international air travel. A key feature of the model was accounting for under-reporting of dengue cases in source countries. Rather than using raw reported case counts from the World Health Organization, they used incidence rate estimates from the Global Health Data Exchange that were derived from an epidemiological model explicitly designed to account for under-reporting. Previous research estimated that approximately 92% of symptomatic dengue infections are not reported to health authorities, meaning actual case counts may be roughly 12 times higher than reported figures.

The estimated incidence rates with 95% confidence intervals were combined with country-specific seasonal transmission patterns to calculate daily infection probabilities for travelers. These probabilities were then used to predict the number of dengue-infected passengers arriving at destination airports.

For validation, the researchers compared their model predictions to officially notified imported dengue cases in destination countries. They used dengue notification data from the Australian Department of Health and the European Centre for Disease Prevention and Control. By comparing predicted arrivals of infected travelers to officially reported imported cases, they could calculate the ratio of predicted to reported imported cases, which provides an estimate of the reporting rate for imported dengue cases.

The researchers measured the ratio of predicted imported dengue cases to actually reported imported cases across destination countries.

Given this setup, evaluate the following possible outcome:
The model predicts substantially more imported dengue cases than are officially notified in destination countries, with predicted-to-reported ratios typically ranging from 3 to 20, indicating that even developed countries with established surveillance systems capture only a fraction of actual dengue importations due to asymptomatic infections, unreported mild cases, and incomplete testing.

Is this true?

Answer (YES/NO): NO